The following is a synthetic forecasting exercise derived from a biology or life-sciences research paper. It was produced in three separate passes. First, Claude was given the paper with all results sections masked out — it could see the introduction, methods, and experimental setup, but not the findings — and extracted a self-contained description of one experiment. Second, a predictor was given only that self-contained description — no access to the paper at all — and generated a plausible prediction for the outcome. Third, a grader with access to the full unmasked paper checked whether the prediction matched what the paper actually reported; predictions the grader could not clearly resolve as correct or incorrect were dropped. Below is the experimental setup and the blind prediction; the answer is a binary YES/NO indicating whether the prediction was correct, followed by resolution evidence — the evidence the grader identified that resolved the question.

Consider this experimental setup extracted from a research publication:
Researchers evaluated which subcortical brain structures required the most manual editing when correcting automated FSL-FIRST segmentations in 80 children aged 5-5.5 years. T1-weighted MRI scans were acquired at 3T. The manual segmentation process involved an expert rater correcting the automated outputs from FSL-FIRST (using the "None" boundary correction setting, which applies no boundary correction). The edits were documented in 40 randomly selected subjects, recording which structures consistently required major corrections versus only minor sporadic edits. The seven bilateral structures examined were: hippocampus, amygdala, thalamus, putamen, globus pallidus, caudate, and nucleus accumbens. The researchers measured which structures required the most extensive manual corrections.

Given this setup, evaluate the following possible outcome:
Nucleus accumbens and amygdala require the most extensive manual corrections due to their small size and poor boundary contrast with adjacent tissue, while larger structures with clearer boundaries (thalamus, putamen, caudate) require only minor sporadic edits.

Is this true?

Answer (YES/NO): NO